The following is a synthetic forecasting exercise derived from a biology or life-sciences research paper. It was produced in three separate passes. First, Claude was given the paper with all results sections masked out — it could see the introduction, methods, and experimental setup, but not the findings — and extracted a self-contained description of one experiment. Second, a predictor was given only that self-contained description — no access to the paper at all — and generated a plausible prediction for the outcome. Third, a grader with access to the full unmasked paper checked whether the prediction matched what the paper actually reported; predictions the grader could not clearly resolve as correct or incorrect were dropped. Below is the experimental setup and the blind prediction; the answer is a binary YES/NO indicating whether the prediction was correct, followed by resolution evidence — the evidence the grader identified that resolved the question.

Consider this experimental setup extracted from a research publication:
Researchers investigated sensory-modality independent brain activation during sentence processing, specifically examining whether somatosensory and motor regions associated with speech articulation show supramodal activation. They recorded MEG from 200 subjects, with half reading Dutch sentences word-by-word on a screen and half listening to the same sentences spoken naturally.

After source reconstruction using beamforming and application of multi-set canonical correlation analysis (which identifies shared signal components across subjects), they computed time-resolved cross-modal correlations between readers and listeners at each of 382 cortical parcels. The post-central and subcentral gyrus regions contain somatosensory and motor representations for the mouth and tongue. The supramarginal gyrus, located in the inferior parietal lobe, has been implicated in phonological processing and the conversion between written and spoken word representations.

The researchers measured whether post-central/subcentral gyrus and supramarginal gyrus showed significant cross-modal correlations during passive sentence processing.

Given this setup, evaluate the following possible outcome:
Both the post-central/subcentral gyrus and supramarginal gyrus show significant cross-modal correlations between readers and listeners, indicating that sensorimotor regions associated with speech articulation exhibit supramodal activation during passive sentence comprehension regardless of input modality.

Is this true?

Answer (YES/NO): YES